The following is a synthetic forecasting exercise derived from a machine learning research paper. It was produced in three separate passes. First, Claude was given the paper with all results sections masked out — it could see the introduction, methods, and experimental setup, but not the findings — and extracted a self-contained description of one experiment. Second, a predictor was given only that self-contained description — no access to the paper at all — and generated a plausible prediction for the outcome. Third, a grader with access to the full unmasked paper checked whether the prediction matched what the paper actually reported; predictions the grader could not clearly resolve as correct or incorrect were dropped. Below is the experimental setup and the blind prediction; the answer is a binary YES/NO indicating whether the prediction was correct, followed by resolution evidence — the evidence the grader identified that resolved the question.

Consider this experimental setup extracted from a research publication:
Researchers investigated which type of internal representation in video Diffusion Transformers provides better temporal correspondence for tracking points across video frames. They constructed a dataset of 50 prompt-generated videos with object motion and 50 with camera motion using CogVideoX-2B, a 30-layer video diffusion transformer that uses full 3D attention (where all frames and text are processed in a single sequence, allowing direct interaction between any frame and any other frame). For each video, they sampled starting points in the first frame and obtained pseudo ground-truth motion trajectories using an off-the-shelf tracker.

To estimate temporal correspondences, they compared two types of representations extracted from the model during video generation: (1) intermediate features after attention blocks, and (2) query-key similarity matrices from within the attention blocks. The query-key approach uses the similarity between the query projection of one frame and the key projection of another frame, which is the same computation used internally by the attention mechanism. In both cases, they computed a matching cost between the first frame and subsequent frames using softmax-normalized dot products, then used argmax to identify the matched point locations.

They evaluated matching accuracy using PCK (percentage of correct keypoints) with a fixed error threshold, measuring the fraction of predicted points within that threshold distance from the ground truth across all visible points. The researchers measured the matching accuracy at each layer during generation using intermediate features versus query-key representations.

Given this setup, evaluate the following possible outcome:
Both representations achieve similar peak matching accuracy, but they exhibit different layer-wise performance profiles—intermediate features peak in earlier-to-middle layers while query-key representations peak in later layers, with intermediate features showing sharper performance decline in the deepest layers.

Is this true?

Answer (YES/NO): NO